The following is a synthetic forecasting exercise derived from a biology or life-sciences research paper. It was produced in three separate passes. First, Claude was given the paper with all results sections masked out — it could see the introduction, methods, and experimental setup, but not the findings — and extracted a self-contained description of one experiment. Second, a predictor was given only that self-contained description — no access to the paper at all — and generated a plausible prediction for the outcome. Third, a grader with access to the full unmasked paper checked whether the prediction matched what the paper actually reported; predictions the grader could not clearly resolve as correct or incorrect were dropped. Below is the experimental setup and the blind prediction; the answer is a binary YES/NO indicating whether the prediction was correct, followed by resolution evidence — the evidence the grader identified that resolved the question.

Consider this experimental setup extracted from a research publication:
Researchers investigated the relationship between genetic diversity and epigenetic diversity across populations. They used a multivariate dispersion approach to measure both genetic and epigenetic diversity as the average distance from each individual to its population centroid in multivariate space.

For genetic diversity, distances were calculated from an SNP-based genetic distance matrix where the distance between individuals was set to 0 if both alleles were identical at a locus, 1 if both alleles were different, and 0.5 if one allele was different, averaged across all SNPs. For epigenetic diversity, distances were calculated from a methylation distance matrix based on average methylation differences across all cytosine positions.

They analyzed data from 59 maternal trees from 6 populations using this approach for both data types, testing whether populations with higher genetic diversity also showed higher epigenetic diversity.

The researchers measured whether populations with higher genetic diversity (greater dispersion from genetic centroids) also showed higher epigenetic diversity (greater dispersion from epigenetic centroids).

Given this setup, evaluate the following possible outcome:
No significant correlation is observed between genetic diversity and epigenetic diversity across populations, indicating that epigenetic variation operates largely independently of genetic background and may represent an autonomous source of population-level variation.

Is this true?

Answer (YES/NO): YES